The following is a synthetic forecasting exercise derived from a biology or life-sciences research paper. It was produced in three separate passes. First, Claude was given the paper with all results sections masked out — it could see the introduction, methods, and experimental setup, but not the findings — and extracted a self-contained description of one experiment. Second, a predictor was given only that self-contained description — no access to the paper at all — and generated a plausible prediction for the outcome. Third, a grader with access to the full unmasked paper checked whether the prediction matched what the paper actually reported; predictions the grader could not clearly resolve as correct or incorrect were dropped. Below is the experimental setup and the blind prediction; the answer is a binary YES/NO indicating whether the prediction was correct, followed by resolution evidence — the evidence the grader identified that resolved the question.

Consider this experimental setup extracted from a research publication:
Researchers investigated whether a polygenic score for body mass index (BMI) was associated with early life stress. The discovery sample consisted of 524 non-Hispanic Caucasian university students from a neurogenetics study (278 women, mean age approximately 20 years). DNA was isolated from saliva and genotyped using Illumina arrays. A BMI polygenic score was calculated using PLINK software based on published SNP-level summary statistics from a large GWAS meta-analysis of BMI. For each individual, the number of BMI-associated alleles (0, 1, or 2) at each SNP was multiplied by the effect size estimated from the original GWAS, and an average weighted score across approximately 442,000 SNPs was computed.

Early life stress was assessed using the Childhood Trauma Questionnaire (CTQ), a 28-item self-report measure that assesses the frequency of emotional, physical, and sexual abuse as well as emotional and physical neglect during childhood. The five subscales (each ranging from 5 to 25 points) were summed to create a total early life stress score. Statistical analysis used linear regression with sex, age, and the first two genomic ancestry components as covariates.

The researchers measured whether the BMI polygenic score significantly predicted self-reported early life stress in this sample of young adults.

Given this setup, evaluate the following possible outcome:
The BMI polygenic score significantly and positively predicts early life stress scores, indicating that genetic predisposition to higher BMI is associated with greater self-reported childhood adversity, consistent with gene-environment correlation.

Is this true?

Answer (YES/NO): YES